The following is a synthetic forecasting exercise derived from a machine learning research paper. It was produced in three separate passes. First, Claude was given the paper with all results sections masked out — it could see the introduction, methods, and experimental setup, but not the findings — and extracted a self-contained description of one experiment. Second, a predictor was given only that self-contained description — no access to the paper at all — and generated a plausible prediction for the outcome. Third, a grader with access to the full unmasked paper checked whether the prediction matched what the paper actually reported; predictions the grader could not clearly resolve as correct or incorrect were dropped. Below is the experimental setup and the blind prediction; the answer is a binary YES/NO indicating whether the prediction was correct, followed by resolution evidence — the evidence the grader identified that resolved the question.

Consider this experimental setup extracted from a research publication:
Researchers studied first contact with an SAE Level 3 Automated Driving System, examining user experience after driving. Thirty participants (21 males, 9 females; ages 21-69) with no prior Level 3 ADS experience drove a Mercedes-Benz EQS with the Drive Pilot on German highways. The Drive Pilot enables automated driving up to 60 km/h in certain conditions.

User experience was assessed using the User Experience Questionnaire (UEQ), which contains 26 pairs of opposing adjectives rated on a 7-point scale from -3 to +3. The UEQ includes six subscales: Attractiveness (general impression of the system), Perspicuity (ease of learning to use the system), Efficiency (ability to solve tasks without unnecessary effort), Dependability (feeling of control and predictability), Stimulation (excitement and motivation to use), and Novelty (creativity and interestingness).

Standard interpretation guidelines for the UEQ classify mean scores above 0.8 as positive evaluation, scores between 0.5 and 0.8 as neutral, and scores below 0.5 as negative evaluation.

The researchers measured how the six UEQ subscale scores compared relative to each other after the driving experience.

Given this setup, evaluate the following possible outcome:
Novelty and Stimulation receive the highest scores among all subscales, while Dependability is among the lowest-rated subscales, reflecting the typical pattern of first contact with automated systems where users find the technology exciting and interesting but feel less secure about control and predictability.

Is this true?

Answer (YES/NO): NO